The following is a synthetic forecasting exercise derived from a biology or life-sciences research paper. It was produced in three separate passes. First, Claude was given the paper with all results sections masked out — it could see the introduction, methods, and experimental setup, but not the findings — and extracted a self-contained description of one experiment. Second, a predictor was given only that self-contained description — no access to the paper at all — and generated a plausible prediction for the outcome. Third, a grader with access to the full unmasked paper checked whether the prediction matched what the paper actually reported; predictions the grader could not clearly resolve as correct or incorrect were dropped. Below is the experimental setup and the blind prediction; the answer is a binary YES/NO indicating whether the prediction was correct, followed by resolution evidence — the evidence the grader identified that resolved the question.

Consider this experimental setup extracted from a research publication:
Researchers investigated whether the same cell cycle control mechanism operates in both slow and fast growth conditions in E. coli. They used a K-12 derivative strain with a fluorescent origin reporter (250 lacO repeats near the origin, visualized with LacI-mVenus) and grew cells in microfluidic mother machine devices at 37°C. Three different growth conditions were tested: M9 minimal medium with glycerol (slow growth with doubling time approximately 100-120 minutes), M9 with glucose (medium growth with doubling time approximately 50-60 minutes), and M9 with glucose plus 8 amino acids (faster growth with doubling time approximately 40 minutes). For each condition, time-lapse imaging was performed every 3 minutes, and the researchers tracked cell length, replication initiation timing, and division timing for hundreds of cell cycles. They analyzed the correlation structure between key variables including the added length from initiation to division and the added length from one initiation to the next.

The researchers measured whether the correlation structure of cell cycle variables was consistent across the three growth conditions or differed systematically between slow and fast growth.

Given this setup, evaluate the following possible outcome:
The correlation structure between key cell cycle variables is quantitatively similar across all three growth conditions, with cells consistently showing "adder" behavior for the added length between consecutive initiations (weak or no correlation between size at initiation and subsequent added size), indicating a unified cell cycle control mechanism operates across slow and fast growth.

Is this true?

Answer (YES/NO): YES